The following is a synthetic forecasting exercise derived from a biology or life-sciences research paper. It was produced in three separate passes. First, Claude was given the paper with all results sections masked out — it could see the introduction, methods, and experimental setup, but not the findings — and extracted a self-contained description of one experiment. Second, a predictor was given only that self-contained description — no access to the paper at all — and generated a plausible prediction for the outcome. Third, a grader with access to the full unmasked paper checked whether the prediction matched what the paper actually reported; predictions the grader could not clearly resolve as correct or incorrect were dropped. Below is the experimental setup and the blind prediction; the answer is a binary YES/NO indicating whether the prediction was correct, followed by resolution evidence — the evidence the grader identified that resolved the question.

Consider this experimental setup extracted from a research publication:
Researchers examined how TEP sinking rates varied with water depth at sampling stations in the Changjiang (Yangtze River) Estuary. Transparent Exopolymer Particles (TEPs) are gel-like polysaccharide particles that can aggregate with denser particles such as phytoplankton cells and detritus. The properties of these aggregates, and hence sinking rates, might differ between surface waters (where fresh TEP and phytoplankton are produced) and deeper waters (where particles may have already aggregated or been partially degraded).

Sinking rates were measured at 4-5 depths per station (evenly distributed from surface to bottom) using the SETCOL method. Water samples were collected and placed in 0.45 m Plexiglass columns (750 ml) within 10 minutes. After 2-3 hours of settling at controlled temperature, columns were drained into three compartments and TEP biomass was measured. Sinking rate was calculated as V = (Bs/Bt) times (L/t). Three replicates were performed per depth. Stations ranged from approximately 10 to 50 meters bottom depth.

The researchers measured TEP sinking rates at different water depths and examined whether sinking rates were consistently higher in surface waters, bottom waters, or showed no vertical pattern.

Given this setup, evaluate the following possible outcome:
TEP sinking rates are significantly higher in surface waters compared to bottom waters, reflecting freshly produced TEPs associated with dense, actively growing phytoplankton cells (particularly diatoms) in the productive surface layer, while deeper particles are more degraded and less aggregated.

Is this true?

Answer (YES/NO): YES